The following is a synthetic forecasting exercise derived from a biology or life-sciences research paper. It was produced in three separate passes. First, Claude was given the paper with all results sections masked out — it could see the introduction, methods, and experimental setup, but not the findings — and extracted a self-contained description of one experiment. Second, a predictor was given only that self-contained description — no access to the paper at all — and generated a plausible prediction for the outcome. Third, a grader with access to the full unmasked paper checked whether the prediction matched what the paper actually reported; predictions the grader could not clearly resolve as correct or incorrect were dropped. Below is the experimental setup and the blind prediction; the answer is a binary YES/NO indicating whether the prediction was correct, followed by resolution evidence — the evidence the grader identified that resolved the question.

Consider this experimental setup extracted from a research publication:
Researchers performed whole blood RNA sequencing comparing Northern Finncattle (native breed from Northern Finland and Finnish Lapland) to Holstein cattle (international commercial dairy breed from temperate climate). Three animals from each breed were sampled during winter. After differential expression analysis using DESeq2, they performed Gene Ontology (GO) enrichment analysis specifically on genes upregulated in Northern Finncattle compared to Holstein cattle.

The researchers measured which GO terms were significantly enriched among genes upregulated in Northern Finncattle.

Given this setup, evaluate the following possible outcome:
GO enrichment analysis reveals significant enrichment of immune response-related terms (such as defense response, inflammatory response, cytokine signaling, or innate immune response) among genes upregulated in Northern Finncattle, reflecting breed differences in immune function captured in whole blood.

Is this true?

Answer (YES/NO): NO